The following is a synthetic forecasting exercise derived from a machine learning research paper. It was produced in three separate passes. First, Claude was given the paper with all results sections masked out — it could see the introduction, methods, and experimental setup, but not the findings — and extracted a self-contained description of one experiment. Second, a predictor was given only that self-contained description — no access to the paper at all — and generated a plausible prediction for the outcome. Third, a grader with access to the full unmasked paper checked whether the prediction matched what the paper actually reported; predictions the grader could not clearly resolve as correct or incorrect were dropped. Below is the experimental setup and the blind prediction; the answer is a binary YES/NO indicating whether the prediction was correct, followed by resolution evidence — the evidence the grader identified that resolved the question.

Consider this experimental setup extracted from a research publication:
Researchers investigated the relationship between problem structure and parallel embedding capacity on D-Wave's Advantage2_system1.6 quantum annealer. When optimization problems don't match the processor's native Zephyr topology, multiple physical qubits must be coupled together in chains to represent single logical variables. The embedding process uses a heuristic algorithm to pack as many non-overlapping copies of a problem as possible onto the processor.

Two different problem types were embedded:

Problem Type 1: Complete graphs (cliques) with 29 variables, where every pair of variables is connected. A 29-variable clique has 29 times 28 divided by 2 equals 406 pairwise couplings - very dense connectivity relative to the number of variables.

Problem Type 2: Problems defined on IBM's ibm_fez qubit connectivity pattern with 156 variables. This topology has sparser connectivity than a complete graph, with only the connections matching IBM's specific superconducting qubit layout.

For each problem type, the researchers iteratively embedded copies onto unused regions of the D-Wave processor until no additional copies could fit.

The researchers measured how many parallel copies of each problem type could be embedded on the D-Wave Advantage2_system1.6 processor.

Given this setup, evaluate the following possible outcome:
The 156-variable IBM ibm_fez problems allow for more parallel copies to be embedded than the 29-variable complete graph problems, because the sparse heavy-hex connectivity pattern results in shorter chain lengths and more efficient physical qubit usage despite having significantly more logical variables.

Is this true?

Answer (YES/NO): NO